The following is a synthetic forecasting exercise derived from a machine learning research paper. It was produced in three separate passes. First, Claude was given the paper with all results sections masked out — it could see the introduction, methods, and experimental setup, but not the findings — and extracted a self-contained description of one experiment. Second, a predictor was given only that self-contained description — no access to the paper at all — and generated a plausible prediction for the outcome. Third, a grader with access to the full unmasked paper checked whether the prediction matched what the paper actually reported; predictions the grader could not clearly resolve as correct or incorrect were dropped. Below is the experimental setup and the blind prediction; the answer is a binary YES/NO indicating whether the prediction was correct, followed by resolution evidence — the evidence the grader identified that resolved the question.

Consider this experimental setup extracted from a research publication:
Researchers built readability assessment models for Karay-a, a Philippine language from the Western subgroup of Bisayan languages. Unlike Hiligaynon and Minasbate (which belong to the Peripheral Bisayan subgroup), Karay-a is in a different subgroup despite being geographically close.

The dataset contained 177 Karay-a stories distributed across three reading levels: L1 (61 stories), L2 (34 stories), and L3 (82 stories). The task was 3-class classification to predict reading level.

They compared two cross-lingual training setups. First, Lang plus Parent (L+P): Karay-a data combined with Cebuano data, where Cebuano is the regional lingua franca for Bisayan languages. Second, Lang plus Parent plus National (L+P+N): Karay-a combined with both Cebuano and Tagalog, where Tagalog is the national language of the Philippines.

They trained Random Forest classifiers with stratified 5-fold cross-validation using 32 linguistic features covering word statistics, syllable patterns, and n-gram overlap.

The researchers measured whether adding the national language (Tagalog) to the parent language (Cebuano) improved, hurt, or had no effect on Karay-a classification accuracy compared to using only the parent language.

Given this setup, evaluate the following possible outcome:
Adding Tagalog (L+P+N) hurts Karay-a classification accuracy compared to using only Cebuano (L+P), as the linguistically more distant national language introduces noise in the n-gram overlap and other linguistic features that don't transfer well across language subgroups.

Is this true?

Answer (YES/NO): NO